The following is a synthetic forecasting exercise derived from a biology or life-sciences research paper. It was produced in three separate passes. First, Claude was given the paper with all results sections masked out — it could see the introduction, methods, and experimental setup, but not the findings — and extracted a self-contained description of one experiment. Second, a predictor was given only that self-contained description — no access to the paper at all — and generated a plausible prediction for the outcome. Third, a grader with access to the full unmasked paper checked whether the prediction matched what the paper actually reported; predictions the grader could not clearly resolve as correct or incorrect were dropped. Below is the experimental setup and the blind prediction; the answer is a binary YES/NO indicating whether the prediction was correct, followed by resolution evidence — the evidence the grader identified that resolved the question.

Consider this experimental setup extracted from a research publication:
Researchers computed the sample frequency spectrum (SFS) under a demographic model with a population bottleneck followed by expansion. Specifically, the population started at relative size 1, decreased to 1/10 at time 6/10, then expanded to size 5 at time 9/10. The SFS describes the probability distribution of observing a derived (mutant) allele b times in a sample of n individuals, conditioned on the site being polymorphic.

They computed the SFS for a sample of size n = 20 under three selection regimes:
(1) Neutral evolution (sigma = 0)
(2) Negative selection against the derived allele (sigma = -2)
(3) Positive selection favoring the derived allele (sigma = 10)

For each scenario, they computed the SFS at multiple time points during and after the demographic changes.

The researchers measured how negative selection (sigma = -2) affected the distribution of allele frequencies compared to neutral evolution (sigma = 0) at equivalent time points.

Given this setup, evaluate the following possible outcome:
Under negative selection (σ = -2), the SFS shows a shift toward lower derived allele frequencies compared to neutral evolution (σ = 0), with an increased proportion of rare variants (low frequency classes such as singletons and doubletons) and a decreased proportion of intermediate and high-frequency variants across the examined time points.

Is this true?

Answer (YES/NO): YES